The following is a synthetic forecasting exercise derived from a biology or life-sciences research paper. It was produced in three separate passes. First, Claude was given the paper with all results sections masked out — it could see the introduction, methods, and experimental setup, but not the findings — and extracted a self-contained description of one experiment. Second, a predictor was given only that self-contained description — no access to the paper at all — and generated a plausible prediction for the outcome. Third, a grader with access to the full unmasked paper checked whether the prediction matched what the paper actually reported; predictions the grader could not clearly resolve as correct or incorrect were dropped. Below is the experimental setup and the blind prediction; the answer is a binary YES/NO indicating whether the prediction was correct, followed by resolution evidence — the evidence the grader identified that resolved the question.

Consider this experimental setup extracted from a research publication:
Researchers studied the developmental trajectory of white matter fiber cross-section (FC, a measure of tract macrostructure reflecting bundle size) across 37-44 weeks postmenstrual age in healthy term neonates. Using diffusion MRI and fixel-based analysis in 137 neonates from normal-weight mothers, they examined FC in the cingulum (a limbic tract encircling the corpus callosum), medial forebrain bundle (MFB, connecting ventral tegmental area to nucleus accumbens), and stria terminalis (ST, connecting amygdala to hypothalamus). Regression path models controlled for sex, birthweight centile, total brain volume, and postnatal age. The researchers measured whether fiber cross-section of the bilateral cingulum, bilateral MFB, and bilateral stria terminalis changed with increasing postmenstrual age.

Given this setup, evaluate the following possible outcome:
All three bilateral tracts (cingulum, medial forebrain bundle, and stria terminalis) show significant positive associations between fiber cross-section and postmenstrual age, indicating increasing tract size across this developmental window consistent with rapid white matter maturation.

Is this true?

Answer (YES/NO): NO